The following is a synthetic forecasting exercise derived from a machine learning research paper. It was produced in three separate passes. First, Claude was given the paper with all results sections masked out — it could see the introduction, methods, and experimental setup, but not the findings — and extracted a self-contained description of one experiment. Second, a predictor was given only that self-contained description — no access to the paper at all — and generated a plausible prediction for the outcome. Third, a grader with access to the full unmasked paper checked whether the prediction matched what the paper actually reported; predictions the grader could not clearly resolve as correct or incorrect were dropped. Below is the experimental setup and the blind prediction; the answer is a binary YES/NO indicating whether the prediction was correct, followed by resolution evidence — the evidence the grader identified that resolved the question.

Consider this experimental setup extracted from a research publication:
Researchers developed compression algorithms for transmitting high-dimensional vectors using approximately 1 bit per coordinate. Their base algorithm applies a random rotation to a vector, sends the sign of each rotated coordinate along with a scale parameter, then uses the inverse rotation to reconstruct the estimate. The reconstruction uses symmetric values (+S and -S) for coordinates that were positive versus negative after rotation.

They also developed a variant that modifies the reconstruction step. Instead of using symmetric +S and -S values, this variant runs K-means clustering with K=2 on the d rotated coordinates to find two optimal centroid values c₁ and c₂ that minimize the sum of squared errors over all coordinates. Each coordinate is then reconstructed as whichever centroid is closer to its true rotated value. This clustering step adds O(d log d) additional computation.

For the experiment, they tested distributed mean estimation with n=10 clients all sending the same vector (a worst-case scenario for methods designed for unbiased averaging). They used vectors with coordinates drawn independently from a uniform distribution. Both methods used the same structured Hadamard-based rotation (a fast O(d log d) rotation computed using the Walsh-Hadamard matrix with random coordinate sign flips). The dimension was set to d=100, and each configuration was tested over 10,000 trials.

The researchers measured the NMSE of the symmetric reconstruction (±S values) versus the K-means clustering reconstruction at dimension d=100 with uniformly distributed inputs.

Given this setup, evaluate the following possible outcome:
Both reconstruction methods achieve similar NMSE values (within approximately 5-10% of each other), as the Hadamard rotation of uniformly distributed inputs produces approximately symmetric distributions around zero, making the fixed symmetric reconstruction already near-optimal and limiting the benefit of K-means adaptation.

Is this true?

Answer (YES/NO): YES